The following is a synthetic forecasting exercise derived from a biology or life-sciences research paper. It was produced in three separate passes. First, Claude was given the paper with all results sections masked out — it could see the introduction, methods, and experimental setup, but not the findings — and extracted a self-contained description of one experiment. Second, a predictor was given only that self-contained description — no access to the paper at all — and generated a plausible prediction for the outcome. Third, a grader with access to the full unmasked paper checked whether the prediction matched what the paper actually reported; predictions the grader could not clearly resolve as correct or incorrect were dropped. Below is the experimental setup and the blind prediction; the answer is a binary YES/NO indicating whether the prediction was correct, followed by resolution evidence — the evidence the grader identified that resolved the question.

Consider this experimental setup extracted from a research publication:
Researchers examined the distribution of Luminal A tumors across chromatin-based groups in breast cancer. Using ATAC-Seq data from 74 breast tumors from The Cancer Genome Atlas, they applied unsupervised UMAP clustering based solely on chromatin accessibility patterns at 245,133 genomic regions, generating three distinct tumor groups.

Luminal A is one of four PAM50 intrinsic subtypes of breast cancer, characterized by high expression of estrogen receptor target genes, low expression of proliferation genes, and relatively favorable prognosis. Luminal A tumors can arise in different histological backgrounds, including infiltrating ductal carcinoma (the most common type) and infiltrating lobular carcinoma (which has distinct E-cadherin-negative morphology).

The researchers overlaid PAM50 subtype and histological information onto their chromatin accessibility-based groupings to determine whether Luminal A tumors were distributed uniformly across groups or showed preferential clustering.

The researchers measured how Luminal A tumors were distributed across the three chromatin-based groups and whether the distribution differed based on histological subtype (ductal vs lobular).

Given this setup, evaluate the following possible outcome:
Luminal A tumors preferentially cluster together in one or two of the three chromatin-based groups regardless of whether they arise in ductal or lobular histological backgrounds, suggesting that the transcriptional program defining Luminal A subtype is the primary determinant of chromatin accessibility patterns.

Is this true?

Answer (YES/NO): NO